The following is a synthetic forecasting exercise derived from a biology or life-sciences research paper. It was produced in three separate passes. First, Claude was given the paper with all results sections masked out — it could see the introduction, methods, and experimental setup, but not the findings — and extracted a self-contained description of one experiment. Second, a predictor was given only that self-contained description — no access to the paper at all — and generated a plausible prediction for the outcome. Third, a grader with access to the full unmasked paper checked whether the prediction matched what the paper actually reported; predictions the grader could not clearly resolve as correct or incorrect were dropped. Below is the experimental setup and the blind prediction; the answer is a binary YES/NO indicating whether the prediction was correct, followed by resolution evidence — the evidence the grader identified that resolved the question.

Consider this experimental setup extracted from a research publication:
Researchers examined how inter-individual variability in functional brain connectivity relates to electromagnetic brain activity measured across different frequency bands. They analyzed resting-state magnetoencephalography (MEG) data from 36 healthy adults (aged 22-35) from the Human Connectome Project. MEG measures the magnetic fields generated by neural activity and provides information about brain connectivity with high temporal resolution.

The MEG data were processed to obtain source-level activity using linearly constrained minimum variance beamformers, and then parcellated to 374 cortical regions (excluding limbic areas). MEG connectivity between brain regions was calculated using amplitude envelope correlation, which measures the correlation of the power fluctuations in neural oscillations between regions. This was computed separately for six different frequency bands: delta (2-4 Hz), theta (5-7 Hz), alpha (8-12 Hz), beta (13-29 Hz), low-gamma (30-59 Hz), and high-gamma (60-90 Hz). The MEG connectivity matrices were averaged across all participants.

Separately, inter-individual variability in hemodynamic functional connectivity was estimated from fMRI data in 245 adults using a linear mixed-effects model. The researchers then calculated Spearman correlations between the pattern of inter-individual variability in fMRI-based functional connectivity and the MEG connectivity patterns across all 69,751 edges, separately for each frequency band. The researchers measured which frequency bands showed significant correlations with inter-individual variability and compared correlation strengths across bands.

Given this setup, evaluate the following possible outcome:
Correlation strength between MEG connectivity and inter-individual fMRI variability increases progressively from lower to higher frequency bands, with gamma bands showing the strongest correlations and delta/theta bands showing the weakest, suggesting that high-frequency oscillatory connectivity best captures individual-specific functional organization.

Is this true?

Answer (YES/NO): NO